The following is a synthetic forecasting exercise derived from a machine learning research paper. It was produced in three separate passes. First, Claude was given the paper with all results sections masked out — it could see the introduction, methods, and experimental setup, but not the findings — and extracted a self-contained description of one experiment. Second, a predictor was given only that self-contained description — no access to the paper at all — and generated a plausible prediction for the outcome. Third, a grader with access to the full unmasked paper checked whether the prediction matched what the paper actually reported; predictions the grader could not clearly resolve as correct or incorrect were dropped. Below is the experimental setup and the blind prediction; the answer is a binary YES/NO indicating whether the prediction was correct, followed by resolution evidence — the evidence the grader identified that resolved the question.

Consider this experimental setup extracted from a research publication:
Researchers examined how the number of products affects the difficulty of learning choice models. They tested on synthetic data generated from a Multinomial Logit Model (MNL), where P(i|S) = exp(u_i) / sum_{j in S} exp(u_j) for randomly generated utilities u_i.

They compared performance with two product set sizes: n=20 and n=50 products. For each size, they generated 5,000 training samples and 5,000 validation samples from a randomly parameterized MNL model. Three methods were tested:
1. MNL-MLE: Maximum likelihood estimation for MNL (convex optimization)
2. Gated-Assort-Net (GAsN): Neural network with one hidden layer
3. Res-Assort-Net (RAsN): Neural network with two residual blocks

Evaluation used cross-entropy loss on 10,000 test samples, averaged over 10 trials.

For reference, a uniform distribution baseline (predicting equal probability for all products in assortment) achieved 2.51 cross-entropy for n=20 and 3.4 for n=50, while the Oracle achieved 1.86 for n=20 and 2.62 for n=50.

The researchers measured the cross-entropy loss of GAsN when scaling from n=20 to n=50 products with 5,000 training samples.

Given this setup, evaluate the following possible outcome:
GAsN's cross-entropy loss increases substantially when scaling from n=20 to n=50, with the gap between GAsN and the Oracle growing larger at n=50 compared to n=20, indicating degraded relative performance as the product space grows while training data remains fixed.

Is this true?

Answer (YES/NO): YES